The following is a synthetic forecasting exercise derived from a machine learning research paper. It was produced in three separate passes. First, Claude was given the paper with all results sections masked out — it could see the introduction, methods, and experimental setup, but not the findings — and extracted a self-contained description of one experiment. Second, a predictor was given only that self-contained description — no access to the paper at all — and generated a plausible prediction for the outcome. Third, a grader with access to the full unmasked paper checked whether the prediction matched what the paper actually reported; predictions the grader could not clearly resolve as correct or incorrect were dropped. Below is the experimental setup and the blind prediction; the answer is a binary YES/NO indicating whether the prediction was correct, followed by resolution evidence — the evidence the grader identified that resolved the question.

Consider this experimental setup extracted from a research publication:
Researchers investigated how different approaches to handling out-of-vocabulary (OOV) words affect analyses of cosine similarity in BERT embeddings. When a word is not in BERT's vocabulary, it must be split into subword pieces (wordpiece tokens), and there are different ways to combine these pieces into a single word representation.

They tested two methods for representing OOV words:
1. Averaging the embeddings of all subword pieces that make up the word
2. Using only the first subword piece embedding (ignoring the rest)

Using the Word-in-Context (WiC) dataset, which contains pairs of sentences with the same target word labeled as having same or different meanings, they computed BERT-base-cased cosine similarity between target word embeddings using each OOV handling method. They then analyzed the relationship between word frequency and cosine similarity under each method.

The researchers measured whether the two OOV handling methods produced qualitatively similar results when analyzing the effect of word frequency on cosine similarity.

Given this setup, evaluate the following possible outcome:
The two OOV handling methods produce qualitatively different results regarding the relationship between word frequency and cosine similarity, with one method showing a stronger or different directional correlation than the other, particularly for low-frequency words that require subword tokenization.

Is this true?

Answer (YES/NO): NO